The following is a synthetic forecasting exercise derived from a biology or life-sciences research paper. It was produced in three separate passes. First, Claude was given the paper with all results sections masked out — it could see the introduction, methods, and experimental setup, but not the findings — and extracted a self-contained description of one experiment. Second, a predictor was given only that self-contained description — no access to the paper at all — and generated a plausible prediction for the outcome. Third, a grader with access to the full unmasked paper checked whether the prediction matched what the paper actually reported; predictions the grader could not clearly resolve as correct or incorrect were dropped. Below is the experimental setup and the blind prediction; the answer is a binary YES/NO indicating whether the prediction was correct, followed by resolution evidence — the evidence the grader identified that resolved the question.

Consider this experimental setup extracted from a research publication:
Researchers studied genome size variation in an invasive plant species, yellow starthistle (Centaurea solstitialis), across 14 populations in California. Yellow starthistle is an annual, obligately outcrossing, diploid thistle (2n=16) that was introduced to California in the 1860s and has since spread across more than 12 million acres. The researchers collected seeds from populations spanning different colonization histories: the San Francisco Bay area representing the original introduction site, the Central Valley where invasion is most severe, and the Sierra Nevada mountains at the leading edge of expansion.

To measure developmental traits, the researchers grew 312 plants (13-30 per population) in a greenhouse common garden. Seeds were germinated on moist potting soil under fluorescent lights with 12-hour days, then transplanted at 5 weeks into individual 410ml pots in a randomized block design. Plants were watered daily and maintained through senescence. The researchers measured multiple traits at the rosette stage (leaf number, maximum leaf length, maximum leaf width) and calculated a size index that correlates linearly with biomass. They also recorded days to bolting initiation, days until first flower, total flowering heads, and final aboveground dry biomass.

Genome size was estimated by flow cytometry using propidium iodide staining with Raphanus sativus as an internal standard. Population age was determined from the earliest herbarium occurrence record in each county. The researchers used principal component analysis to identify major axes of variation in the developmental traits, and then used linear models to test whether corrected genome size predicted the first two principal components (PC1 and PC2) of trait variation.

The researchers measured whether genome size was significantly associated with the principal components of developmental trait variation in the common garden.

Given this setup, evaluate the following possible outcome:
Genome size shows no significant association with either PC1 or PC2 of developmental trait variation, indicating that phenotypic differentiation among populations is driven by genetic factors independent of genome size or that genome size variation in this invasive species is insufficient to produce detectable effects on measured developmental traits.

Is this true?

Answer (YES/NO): NO